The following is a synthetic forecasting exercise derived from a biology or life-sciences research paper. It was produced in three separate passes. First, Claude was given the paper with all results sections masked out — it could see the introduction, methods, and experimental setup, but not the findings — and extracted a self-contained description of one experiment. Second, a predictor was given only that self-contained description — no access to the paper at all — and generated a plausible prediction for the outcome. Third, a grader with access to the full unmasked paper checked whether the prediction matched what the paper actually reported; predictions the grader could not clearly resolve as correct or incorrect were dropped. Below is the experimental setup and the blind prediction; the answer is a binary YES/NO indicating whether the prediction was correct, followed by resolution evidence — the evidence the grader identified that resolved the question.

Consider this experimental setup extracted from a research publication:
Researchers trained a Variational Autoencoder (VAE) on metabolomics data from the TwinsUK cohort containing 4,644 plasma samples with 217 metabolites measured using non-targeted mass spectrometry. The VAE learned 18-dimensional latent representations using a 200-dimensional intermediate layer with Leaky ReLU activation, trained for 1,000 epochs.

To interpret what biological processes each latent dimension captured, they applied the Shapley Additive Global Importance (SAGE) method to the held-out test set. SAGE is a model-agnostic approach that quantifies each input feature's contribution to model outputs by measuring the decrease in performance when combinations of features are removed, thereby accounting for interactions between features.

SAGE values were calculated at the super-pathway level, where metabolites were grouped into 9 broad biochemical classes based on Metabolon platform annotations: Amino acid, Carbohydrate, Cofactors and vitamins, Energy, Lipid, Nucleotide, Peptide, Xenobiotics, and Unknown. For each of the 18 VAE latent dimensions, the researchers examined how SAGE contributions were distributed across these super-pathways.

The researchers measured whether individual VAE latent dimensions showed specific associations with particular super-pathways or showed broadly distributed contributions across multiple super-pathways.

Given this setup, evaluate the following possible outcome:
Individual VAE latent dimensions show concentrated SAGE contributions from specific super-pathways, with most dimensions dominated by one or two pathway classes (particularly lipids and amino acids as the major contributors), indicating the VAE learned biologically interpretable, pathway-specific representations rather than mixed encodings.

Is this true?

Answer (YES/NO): NO